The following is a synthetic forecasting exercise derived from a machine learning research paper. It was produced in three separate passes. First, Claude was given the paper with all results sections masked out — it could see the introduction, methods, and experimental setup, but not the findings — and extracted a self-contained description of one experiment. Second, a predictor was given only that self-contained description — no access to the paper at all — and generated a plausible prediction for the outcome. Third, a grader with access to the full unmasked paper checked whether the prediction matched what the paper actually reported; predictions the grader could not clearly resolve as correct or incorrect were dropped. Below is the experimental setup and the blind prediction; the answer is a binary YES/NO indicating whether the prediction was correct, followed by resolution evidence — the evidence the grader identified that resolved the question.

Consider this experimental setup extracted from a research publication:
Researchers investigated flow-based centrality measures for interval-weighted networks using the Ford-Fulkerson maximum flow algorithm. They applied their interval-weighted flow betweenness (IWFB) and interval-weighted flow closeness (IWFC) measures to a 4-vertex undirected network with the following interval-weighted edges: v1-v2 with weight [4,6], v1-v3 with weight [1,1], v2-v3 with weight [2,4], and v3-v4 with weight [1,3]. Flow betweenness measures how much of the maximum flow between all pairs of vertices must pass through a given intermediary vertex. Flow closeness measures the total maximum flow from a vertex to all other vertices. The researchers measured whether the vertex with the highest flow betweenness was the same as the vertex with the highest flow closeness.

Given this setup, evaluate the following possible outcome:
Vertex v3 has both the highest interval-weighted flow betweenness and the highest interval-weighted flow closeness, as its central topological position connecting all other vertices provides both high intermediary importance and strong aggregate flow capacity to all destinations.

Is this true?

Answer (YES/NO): NO